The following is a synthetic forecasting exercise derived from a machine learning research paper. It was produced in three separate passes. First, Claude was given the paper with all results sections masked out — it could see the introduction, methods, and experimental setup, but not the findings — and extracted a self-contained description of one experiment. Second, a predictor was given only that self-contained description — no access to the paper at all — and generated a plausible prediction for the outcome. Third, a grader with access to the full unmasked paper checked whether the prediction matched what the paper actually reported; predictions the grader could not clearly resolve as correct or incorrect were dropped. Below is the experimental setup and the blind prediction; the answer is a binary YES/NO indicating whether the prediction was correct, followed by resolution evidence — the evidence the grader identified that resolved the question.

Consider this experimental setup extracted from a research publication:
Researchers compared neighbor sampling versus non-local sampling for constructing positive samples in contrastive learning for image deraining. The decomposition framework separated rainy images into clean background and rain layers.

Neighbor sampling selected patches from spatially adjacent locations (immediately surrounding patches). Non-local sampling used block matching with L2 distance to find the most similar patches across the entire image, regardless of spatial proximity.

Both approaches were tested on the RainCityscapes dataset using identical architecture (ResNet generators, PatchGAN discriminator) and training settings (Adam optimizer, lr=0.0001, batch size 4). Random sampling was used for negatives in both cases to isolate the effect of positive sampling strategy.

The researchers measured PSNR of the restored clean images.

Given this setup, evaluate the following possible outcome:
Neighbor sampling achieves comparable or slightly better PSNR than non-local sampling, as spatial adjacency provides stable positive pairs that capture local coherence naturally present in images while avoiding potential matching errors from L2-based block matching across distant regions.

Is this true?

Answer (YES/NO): NO